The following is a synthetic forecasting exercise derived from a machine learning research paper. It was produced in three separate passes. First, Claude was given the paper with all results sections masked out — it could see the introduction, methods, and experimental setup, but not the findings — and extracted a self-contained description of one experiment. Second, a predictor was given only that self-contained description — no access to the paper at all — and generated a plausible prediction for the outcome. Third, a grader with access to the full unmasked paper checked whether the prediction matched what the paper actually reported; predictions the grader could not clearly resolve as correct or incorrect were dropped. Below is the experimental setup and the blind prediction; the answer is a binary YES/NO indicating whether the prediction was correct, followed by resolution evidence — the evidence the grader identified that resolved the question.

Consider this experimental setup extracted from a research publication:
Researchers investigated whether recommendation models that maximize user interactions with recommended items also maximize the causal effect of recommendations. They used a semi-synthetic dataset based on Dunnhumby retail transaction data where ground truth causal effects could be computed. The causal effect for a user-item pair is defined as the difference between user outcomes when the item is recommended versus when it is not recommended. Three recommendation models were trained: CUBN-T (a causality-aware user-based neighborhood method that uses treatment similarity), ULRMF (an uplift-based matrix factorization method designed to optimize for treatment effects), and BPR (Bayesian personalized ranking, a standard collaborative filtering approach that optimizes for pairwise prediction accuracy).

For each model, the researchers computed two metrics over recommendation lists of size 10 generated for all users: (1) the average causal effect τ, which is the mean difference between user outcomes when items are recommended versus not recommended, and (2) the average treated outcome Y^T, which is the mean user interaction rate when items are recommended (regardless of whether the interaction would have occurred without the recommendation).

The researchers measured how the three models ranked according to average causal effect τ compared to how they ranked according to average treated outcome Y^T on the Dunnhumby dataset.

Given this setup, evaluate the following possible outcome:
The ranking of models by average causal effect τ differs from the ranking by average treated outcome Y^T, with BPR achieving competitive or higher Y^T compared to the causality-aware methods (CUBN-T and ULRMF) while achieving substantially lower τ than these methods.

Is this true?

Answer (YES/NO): YES